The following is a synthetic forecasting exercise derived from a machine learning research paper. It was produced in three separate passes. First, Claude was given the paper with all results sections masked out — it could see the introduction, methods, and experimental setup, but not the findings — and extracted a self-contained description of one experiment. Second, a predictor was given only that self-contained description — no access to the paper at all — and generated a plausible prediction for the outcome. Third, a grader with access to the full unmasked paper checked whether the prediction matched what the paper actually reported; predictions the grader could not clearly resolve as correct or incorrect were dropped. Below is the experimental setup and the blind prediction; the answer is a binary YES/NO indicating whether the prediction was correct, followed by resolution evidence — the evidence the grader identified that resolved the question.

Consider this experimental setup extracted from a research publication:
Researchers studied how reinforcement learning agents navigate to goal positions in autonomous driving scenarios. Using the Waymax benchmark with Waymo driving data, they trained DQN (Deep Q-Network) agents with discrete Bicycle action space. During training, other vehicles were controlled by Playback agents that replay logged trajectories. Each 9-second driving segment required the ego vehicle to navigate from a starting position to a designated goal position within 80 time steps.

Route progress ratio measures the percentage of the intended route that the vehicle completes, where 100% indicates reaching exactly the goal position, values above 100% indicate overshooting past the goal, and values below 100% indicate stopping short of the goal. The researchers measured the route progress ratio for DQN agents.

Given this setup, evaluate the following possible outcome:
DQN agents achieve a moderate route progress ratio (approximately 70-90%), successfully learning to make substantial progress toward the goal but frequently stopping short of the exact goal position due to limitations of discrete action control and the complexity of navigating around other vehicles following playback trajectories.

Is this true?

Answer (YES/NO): NO